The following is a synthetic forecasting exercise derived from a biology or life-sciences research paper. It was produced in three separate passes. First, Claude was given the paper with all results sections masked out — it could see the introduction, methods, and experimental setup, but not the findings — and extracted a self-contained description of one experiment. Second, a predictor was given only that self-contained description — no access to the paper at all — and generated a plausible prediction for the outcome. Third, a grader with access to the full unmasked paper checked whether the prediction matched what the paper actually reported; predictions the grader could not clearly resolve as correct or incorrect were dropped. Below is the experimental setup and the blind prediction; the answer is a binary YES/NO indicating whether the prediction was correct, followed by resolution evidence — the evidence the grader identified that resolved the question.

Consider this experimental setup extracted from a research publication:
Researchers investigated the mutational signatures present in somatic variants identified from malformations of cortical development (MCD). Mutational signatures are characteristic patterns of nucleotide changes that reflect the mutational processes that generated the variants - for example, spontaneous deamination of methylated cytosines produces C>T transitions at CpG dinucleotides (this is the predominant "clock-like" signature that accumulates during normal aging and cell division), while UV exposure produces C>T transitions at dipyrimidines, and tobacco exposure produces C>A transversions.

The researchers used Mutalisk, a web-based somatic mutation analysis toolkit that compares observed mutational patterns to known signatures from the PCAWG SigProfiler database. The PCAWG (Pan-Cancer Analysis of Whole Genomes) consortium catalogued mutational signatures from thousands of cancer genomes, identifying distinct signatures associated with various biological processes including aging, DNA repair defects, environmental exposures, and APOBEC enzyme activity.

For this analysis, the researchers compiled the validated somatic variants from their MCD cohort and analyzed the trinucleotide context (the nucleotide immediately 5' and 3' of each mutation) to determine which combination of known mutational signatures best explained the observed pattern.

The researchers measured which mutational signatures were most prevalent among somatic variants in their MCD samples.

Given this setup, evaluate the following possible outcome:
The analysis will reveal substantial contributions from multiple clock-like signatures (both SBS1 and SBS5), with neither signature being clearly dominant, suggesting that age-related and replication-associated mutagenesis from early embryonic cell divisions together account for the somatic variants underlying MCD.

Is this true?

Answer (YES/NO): YES